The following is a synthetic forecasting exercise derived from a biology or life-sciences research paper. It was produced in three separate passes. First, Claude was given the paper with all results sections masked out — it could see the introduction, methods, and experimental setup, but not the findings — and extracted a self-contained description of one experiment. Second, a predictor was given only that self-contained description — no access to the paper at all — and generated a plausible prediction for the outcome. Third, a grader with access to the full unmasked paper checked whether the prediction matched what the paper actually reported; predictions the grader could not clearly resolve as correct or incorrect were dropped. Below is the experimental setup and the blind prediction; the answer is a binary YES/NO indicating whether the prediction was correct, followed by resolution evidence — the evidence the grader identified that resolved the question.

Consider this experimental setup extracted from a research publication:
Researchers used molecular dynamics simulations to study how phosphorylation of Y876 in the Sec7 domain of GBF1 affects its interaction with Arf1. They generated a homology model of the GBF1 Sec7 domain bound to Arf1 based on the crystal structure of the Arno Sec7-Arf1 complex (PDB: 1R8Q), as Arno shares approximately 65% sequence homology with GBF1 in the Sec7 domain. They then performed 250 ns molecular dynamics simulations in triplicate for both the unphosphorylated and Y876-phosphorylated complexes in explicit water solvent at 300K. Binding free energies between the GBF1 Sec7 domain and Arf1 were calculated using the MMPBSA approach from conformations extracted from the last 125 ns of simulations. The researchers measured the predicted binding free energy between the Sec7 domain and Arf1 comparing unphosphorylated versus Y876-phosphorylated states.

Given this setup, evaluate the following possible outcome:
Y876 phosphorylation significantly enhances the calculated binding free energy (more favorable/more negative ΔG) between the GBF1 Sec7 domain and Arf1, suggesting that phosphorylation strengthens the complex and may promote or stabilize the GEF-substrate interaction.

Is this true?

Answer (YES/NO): YES